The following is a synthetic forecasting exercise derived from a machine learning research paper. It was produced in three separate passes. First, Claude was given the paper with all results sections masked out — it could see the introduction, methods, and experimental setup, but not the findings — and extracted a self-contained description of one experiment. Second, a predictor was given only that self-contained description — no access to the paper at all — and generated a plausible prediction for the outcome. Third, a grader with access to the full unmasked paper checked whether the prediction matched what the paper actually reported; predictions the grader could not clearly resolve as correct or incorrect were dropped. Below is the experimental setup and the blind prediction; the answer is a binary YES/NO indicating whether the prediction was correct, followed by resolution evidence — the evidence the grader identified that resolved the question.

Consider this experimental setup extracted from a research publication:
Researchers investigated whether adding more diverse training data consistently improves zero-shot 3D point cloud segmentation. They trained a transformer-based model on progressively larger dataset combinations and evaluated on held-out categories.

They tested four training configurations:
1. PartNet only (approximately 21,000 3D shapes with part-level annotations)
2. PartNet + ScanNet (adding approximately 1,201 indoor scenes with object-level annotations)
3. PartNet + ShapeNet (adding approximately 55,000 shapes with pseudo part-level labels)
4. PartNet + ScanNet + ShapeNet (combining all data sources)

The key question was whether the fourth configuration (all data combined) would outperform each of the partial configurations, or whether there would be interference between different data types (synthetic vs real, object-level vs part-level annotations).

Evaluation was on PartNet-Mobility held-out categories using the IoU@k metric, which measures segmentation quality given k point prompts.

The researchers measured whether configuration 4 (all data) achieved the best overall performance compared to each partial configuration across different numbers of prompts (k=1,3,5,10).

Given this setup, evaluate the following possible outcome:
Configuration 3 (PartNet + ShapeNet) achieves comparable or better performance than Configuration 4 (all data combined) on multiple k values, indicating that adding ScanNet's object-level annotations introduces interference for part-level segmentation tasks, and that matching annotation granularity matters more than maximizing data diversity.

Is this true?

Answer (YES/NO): NO